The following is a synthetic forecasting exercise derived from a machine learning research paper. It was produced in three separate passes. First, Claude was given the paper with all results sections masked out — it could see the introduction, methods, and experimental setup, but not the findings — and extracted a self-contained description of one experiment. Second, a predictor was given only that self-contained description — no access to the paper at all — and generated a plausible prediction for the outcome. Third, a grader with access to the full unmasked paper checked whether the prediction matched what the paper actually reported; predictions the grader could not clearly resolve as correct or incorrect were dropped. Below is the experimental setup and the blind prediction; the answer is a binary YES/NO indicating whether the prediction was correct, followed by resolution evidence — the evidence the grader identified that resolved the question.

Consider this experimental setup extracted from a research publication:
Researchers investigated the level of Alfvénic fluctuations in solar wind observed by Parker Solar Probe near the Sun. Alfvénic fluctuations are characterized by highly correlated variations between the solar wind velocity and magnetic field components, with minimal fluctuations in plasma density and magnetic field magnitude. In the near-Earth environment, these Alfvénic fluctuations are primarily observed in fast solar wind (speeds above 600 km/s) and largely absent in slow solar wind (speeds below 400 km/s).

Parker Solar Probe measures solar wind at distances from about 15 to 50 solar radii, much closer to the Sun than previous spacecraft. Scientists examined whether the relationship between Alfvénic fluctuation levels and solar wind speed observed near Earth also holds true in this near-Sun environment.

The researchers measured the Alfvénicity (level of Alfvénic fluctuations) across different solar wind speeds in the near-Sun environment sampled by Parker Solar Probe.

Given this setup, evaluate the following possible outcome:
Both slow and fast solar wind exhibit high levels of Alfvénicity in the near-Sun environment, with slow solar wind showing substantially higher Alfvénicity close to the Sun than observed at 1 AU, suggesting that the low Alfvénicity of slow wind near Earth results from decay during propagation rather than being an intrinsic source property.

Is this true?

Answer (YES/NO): YES